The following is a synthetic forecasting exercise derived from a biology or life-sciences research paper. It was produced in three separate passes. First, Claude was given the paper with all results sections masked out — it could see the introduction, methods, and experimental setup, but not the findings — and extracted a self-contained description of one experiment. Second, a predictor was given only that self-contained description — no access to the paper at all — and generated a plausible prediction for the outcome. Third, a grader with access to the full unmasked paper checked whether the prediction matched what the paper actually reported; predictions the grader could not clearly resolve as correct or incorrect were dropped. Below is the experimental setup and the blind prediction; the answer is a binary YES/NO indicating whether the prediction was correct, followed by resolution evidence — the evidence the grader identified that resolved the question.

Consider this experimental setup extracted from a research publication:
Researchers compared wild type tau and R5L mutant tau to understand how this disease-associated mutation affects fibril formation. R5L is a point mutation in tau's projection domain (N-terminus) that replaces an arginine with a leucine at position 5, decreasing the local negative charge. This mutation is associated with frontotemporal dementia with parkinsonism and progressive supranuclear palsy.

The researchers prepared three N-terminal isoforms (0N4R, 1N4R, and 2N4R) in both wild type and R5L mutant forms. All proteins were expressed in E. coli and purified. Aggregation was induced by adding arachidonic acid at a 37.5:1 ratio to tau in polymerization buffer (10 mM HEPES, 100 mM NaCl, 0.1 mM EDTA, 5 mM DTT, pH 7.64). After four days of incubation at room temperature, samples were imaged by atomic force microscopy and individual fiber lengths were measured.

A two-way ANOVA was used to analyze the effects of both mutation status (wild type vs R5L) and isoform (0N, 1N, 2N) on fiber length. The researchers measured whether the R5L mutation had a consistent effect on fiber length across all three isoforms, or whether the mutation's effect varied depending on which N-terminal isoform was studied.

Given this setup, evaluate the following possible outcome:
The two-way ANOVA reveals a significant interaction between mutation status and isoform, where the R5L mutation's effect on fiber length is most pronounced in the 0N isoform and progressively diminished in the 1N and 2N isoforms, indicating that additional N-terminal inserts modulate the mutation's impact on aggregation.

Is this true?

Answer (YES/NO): YES